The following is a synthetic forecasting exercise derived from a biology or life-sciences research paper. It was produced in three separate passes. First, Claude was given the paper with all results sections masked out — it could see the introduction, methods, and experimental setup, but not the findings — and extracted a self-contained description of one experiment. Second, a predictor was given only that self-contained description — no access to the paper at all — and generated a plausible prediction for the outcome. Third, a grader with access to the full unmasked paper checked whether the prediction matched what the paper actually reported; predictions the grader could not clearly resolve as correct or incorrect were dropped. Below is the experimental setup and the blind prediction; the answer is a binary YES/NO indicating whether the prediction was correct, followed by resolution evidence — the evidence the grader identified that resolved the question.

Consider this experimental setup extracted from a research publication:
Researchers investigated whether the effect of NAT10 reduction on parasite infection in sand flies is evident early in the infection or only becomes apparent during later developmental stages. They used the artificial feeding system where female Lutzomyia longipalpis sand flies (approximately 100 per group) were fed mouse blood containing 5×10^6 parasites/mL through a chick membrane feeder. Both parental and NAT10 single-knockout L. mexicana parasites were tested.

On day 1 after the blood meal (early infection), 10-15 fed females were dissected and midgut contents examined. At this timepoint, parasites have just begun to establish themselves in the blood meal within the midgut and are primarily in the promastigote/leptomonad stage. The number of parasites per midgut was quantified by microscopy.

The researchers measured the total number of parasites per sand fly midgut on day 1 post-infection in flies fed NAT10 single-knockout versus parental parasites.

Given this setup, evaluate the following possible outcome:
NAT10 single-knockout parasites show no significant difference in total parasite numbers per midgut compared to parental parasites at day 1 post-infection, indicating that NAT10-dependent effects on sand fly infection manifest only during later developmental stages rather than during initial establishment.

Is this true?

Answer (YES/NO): YES